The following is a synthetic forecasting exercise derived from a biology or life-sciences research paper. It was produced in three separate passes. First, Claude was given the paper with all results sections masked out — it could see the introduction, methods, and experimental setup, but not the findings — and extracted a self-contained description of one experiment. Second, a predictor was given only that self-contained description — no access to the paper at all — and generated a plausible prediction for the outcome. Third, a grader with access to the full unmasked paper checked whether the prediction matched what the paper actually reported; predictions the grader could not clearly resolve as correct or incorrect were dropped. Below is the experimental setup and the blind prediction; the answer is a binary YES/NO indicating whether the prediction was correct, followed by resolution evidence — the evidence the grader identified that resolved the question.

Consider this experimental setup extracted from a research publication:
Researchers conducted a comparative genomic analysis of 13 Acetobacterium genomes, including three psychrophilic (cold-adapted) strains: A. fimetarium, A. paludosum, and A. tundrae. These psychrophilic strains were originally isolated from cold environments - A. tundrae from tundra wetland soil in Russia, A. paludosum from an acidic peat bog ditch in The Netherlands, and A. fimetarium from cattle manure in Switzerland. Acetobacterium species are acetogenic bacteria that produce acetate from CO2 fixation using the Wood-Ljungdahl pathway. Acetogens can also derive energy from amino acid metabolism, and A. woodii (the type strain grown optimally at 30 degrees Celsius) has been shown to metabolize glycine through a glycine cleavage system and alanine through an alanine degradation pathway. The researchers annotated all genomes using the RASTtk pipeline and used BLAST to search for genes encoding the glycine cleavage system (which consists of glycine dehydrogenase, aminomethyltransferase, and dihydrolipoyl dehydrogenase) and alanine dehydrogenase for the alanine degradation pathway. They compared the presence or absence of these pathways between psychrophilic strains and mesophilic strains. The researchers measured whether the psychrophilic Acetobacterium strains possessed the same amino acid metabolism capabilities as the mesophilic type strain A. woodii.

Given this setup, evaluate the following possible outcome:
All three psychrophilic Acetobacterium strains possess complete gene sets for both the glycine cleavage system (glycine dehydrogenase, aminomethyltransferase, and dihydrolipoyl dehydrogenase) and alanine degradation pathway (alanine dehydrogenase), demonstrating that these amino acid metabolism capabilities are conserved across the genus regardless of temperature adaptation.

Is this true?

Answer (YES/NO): NO